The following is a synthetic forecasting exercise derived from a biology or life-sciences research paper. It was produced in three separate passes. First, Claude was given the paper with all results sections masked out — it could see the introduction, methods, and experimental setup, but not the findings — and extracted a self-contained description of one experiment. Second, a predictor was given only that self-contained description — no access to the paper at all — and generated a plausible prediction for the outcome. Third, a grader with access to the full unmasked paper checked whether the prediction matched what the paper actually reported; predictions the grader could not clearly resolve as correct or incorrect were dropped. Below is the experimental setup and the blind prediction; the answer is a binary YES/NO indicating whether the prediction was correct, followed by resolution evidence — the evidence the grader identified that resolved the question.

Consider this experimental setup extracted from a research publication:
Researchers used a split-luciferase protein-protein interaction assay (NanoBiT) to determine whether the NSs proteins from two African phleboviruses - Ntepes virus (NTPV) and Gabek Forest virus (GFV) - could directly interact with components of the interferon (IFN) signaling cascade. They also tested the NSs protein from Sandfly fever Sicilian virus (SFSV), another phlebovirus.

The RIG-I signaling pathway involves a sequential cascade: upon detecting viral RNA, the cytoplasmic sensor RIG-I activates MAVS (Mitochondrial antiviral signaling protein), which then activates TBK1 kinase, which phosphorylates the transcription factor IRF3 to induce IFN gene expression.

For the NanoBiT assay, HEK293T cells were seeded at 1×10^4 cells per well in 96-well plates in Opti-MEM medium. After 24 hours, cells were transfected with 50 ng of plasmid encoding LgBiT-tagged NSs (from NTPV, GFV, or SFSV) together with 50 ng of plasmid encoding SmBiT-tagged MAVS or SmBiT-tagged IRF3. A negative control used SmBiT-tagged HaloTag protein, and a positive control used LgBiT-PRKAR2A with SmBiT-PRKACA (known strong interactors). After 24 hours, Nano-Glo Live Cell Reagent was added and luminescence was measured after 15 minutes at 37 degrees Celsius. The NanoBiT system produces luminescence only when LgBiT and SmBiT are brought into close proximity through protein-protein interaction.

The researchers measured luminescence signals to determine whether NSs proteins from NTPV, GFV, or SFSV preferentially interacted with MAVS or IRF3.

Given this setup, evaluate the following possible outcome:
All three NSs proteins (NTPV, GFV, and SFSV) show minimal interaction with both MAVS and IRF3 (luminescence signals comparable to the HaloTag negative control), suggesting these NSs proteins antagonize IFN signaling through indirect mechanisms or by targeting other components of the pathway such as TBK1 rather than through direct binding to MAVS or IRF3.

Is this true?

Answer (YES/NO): NO